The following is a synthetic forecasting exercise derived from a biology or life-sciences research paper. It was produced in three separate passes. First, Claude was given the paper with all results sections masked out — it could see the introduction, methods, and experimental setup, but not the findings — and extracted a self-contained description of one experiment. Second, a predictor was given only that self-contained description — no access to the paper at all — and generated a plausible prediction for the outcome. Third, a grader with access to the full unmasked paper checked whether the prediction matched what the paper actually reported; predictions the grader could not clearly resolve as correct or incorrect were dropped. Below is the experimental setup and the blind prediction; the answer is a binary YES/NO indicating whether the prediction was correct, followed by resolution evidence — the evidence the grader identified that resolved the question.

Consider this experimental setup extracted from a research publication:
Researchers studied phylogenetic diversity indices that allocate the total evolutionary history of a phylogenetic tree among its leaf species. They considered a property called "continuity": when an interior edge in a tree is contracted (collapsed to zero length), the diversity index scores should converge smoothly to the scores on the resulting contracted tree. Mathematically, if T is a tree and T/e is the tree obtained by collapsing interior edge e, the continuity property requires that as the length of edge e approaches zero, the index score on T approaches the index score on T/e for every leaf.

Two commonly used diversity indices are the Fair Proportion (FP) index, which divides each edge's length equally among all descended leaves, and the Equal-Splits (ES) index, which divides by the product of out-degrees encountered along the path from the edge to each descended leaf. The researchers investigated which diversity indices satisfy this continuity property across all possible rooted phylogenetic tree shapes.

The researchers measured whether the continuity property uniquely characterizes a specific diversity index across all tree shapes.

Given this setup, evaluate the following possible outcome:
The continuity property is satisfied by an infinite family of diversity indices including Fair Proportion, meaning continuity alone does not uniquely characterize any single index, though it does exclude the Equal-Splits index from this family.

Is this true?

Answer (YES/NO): NO